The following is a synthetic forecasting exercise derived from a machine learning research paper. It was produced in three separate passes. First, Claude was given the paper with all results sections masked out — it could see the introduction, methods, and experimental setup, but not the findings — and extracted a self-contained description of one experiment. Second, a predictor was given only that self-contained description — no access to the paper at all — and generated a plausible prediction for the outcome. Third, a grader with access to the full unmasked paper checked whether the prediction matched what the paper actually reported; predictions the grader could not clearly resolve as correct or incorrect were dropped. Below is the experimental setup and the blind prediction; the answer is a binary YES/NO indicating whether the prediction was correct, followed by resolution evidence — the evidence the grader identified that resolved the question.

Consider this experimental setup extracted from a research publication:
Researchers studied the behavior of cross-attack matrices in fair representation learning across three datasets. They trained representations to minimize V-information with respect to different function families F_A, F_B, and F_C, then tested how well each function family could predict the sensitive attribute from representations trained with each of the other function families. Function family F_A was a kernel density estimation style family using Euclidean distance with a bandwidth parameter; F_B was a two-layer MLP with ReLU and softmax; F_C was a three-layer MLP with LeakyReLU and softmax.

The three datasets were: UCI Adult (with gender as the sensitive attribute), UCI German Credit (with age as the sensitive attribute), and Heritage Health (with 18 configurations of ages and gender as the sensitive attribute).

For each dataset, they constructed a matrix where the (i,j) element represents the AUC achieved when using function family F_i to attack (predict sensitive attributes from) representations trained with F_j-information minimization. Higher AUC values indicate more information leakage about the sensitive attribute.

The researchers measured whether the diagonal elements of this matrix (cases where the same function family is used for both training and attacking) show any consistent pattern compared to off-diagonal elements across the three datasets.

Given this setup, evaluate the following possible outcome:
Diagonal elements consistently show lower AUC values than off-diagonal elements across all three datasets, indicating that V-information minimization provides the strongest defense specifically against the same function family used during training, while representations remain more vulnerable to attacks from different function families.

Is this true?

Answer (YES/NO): NO